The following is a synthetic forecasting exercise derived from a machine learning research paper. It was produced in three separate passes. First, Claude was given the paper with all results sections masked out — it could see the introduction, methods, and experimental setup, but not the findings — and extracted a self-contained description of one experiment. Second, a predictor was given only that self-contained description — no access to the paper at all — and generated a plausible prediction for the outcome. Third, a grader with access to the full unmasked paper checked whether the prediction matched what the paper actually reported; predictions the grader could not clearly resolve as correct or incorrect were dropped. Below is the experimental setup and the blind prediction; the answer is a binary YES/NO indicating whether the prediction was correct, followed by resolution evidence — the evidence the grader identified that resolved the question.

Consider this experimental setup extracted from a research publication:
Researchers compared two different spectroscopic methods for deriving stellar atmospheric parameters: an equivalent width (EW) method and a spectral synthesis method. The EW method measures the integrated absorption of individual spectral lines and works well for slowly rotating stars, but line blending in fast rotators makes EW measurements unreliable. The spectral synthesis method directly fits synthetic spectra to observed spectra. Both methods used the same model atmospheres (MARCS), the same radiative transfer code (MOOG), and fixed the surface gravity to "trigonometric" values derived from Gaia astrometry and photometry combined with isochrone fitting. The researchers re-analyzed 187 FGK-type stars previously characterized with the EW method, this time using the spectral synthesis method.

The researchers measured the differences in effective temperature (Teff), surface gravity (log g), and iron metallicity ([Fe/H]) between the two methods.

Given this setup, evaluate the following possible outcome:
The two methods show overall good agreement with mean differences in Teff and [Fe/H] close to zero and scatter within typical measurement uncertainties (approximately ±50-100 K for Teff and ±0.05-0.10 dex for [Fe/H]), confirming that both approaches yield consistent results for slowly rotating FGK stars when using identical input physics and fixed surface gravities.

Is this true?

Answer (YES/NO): YES